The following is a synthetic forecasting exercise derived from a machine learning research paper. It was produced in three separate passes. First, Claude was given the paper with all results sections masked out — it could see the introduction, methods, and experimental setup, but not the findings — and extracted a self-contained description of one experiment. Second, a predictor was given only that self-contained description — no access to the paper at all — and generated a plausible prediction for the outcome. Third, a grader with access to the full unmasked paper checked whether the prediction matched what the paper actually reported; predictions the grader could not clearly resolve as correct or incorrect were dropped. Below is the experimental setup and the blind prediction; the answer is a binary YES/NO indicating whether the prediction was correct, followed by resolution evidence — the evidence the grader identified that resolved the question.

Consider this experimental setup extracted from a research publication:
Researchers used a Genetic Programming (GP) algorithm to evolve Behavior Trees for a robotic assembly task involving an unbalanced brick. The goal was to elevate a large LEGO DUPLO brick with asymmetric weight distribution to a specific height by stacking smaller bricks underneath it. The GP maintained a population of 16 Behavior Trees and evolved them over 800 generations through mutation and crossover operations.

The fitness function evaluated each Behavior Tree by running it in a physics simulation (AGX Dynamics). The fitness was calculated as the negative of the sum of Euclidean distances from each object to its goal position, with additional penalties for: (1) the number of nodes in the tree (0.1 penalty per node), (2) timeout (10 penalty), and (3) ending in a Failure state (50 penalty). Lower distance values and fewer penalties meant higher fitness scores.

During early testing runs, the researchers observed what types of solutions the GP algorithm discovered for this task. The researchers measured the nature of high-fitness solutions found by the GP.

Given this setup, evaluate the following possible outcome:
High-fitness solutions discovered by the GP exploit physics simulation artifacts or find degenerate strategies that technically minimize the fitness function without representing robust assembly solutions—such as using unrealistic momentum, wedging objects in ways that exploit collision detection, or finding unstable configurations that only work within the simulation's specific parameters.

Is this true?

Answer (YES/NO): YES